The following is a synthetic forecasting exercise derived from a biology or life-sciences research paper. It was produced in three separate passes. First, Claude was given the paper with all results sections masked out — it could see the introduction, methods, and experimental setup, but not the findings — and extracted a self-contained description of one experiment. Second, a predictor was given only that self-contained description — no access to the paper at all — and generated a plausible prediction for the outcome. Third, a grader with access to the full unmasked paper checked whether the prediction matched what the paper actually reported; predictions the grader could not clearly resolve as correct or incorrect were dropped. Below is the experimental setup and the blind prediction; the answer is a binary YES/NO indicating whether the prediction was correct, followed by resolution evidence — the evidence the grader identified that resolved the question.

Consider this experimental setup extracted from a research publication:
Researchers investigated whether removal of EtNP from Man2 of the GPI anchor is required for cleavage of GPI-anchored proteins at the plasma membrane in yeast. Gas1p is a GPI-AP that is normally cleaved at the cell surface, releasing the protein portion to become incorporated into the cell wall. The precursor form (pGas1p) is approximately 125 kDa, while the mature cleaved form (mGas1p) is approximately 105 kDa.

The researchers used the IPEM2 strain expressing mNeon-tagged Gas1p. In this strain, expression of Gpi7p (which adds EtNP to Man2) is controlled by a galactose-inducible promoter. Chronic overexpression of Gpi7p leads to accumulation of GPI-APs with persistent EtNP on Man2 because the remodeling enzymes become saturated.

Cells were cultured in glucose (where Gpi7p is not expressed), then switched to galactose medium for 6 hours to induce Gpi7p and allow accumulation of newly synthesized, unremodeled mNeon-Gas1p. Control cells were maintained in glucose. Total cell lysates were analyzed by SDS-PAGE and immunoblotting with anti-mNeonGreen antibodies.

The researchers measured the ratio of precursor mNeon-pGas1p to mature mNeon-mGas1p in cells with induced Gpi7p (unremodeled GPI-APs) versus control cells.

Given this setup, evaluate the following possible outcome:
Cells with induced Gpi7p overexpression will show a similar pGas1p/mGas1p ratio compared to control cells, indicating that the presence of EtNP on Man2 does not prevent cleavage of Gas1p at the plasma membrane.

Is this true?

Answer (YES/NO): NO